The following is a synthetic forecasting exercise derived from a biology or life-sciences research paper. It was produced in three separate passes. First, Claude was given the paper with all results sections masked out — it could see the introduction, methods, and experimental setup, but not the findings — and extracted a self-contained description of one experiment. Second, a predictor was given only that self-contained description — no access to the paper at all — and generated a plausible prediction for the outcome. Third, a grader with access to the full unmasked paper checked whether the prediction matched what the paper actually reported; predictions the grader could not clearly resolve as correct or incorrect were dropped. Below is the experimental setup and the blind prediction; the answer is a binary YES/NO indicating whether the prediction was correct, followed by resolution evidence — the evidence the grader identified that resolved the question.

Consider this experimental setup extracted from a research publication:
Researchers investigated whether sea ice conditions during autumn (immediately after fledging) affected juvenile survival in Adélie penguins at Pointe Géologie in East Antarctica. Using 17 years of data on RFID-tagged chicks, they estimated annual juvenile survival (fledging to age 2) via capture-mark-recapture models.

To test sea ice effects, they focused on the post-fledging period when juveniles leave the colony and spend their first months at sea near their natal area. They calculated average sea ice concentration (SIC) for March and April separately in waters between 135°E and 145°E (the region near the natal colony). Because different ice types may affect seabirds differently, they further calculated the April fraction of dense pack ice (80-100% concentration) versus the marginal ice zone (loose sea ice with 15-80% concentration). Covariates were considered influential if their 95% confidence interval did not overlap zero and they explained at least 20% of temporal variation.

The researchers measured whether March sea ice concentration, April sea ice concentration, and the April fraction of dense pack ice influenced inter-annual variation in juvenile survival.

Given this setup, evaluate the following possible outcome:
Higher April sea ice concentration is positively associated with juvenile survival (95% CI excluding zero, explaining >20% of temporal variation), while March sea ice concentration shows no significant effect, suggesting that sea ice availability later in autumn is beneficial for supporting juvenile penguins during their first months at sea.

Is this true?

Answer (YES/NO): YES